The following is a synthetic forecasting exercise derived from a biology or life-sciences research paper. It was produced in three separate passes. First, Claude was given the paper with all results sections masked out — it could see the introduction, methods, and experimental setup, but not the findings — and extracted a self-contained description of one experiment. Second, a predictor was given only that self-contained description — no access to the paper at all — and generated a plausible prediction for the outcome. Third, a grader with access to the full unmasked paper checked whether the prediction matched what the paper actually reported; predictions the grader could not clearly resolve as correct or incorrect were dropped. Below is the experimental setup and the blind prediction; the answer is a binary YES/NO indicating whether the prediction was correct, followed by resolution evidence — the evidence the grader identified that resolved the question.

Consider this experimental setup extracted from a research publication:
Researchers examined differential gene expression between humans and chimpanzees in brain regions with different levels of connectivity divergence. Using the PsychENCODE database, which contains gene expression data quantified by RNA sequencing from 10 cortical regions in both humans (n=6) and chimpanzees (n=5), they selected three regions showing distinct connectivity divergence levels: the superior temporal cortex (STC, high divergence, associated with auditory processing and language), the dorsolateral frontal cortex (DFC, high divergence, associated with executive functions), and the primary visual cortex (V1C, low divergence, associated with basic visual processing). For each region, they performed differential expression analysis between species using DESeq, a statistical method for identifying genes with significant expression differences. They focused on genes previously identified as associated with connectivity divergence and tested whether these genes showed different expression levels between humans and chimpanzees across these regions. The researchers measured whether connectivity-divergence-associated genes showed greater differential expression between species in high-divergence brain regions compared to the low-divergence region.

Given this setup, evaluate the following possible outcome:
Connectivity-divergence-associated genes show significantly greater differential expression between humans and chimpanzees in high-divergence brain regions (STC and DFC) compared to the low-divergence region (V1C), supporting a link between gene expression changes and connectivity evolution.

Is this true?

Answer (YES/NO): YES